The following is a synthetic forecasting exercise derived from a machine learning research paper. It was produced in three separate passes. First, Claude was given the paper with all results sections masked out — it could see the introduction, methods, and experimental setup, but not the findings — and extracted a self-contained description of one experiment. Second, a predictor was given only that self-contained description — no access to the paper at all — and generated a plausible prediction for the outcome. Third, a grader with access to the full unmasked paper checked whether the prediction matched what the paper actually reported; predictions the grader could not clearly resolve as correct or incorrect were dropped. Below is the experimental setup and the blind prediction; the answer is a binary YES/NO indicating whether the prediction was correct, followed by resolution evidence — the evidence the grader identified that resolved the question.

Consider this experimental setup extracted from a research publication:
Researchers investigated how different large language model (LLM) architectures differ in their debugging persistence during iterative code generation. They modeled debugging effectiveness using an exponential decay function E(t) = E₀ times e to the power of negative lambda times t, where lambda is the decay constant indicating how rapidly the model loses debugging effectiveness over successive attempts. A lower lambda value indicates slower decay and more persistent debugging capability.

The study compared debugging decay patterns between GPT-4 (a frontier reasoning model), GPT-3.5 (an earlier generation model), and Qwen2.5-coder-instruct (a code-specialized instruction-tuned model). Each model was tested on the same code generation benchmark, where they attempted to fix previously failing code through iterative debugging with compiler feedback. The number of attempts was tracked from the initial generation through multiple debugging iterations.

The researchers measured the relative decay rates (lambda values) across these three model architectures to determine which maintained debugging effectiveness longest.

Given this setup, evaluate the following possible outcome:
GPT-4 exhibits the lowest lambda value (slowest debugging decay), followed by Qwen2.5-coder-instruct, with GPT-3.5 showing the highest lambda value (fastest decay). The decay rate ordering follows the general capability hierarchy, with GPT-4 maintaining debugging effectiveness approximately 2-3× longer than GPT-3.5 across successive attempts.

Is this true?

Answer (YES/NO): NO